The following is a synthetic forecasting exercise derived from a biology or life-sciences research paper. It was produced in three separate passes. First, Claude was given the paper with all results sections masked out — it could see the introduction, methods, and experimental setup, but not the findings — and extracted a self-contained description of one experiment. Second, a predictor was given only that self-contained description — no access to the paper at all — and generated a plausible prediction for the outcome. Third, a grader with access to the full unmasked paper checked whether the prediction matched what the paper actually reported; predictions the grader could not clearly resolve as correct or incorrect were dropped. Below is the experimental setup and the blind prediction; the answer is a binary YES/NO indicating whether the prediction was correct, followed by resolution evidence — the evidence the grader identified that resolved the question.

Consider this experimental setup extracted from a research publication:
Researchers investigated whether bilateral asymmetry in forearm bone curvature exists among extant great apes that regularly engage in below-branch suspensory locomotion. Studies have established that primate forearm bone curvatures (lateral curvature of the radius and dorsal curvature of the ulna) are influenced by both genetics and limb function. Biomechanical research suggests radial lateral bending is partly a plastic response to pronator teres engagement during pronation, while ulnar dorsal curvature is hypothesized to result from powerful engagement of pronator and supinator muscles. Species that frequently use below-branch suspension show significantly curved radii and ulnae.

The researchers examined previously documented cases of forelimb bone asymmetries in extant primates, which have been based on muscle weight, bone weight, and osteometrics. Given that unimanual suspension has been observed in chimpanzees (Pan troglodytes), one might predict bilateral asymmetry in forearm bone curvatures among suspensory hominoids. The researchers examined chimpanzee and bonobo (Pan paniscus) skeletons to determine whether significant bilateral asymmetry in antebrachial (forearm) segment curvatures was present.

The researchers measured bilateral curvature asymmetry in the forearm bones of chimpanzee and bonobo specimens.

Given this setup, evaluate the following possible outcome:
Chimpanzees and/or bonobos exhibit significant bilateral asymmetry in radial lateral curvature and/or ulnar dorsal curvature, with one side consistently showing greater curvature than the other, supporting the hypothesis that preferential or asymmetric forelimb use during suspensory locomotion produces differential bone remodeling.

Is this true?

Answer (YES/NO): NO